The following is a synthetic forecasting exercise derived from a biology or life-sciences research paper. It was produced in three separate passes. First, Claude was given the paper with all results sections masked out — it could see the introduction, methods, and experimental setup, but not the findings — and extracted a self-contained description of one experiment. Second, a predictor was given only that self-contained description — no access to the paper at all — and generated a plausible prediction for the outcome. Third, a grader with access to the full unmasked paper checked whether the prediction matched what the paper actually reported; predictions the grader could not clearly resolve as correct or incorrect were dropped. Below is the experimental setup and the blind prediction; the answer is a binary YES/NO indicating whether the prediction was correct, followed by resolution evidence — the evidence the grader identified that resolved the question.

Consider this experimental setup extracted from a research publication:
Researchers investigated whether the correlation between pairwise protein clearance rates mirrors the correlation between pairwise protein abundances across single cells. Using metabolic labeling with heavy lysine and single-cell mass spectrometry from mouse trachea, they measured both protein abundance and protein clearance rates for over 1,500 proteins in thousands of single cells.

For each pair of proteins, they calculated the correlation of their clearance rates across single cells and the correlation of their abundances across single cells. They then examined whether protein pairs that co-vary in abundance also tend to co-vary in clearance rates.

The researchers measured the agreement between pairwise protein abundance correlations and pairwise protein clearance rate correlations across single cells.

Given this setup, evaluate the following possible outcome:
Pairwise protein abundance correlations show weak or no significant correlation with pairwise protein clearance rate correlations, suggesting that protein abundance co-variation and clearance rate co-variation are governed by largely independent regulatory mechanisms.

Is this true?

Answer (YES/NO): NO